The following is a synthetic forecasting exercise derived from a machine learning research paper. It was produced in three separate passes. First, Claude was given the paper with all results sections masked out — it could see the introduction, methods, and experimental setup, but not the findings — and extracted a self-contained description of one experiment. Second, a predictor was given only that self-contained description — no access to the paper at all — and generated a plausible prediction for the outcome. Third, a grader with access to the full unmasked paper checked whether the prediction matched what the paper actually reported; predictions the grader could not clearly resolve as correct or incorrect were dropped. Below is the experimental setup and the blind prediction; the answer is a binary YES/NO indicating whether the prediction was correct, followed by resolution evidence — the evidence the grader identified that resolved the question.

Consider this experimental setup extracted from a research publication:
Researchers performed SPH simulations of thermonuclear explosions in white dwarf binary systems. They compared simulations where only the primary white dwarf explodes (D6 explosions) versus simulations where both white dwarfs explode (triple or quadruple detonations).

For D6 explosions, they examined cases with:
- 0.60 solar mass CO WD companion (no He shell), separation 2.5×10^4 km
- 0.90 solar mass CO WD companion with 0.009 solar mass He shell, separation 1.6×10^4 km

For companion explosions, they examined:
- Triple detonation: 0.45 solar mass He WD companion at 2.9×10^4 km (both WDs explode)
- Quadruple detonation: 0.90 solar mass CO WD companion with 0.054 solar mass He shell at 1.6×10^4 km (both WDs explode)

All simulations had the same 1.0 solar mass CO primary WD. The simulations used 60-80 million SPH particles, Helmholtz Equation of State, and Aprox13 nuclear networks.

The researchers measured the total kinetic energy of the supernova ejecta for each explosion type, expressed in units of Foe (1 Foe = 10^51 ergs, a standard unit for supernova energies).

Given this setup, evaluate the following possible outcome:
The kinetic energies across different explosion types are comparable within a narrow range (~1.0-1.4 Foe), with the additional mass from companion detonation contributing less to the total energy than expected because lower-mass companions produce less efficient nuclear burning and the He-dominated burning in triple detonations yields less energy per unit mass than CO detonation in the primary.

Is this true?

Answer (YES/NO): NO